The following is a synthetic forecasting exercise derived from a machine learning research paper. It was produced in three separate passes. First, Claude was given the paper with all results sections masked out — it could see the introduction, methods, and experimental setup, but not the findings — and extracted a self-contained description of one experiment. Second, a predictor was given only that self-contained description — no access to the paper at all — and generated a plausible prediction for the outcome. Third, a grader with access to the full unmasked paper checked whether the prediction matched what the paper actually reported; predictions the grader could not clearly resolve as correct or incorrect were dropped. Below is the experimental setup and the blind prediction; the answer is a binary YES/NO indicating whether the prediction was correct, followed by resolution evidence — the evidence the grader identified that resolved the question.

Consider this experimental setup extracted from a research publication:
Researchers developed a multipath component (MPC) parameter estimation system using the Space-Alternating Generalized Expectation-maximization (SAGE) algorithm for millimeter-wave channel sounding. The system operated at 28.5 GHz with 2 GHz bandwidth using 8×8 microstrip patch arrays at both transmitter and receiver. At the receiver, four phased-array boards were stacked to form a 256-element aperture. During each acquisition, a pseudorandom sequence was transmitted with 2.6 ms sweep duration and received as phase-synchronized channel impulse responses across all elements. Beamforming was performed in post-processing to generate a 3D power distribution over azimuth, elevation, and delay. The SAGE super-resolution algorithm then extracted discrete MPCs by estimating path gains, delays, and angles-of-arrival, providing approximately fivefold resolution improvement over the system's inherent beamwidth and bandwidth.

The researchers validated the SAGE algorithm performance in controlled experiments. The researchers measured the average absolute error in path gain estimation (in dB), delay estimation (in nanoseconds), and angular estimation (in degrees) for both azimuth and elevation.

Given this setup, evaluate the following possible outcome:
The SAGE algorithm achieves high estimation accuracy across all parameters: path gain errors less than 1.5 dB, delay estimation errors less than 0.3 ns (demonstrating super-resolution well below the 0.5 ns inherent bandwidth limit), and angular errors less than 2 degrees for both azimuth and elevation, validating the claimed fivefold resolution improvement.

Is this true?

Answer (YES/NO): YES